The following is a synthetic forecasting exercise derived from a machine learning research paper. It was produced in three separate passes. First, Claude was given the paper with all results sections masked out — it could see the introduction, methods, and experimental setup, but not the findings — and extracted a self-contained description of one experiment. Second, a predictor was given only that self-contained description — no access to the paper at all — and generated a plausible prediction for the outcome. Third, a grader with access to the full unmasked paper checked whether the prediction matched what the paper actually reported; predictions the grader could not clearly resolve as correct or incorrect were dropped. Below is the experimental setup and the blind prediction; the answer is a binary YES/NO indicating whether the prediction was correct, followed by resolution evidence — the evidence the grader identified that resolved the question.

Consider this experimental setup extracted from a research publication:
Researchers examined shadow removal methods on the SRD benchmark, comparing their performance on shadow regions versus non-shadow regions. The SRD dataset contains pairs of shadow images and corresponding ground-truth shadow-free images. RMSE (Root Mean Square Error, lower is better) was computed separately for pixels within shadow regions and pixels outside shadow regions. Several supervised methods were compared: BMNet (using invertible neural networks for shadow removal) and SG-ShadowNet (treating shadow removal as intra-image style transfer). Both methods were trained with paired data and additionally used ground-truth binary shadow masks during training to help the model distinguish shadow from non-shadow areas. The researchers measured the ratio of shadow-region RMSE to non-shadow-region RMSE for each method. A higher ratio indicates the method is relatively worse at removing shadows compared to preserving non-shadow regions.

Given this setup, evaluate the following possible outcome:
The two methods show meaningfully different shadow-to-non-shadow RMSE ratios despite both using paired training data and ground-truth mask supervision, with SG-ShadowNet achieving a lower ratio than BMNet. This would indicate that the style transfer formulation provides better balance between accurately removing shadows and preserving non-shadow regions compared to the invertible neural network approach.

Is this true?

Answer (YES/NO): NO